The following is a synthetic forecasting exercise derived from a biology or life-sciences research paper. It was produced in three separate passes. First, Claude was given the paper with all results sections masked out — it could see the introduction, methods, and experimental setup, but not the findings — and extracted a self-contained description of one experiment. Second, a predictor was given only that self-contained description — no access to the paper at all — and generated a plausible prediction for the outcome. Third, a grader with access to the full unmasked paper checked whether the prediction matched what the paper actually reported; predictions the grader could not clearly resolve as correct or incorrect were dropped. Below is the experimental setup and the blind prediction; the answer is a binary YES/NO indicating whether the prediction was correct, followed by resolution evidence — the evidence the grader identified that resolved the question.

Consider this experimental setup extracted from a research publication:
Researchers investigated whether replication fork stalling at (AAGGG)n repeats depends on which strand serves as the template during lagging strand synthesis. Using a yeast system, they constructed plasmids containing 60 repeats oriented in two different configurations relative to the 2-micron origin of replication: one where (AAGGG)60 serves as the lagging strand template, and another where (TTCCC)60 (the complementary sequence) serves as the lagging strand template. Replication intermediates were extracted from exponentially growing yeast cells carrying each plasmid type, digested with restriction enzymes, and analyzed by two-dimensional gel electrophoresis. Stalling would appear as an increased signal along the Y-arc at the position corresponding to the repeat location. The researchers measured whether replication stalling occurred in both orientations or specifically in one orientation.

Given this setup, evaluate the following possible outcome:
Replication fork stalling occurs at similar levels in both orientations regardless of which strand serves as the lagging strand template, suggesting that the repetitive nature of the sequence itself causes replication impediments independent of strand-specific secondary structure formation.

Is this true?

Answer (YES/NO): NO